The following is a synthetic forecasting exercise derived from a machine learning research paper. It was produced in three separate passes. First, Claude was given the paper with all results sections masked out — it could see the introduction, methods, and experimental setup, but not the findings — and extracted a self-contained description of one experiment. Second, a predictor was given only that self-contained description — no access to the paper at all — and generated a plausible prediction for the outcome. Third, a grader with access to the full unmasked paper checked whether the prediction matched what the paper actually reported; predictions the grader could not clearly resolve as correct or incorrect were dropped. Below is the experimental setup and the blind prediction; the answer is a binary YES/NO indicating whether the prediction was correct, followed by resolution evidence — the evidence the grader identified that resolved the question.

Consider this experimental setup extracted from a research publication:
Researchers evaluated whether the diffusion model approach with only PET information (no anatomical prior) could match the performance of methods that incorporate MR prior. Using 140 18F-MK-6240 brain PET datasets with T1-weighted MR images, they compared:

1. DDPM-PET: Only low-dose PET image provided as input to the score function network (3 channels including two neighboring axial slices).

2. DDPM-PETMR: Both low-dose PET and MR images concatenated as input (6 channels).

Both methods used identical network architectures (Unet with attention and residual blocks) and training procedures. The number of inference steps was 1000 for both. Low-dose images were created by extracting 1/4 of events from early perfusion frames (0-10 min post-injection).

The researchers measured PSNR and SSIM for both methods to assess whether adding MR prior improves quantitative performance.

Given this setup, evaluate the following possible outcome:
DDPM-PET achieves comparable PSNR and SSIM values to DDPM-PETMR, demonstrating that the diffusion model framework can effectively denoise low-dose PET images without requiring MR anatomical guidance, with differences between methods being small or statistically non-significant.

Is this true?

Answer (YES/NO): NO